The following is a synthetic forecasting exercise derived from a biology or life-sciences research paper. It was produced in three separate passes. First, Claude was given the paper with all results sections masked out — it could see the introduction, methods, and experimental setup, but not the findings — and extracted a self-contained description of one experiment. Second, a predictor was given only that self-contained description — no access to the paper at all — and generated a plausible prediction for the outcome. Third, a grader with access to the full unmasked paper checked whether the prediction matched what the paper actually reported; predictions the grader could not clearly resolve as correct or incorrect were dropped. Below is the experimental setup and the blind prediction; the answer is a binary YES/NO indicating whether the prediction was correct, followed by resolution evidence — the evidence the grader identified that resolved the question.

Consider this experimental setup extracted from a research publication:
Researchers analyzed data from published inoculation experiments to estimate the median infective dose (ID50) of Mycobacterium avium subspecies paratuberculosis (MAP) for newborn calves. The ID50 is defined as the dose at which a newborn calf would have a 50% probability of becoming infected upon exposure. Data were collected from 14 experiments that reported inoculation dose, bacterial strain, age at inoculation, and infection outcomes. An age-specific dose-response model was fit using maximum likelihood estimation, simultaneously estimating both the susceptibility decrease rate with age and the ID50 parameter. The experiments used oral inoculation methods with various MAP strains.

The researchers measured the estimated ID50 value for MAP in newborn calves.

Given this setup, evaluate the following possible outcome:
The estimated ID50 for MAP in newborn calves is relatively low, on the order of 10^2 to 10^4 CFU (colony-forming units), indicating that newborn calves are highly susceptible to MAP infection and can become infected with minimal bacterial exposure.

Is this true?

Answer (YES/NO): NO